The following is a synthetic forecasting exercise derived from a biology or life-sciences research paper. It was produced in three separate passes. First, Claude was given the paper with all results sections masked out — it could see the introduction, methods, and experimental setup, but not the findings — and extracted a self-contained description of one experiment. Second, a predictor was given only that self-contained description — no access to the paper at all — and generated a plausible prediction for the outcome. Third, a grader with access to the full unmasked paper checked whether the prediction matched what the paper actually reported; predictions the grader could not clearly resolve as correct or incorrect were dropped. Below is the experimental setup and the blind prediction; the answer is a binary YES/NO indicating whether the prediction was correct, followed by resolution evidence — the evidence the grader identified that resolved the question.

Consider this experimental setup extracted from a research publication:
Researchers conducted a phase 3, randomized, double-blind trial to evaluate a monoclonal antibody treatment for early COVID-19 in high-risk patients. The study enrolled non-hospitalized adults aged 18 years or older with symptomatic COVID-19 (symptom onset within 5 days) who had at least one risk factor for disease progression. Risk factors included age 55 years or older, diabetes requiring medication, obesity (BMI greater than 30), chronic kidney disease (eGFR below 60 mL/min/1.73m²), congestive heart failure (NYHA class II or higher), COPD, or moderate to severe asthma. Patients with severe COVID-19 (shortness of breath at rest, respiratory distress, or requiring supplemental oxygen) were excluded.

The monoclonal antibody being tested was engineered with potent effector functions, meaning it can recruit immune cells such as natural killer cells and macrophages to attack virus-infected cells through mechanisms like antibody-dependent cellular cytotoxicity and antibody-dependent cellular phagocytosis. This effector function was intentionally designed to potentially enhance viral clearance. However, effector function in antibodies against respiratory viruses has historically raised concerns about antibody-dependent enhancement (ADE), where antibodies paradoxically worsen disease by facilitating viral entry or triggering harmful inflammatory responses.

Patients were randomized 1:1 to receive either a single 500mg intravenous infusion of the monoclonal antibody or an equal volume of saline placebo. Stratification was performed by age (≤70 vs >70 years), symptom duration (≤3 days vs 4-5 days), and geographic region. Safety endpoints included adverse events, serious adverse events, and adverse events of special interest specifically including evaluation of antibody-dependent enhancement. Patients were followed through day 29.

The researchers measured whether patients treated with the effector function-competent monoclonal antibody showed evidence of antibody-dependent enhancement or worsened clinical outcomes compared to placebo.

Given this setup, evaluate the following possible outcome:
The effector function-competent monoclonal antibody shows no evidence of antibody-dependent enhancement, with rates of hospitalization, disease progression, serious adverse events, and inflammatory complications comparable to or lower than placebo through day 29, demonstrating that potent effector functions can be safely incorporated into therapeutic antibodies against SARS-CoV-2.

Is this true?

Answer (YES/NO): YES